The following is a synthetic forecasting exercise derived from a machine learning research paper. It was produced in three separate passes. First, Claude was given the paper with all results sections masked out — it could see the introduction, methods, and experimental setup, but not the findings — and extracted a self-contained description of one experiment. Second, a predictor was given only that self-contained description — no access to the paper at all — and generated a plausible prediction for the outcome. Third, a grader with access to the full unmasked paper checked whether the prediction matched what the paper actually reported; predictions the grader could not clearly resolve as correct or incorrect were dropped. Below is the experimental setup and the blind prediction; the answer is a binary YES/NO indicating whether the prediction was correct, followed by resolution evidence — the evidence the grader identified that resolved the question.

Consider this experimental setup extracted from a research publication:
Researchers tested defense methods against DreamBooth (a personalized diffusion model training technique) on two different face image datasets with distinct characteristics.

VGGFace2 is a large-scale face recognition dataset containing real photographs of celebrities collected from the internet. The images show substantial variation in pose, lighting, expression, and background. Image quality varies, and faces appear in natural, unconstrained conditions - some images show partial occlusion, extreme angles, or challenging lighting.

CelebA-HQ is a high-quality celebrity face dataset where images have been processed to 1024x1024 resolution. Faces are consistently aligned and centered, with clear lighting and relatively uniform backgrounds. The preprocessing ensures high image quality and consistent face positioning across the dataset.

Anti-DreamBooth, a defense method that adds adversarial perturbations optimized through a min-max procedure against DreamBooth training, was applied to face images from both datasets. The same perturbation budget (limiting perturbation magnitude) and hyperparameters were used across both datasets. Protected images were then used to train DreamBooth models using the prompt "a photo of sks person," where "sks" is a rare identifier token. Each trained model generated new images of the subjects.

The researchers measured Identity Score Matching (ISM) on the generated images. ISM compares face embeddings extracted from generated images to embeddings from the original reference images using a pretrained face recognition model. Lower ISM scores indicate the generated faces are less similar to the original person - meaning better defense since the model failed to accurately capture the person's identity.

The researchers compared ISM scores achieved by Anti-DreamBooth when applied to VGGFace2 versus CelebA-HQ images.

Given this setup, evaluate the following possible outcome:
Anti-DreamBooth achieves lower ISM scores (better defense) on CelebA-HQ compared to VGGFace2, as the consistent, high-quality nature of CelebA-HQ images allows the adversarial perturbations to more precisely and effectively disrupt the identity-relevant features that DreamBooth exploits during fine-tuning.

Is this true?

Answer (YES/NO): NO